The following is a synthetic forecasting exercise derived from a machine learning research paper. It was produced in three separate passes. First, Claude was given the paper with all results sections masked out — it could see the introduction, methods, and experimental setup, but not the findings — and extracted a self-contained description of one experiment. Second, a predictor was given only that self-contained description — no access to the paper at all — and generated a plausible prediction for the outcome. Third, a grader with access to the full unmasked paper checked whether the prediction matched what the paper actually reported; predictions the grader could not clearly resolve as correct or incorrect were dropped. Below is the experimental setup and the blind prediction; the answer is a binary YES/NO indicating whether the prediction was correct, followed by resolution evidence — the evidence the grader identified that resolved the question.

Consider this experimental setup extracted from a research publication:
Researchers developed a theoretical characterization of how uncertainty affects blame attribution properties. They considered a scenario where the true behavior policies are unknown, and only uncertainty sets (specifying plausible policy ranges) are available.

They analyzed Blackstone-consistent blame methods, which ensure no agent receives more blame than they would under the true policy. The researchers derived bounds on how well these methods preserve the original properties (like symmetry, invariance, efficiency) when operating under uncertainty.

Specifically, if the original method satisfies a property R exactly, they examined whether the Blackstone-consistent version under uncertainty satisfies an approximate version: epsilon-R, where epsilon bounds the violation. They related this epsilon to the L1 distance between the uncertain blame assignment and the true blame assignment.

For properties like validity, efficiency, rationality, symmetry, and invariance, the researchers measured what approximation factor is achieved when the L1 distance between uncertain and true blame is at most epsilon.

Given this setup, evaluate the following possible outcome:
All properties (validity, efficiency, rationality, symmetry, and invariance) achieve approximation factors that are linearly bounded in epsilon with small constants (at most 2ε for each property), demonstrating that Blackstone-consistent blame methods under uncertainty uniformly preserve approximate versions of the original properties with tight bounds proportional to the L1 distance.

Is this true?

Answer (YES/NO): YES